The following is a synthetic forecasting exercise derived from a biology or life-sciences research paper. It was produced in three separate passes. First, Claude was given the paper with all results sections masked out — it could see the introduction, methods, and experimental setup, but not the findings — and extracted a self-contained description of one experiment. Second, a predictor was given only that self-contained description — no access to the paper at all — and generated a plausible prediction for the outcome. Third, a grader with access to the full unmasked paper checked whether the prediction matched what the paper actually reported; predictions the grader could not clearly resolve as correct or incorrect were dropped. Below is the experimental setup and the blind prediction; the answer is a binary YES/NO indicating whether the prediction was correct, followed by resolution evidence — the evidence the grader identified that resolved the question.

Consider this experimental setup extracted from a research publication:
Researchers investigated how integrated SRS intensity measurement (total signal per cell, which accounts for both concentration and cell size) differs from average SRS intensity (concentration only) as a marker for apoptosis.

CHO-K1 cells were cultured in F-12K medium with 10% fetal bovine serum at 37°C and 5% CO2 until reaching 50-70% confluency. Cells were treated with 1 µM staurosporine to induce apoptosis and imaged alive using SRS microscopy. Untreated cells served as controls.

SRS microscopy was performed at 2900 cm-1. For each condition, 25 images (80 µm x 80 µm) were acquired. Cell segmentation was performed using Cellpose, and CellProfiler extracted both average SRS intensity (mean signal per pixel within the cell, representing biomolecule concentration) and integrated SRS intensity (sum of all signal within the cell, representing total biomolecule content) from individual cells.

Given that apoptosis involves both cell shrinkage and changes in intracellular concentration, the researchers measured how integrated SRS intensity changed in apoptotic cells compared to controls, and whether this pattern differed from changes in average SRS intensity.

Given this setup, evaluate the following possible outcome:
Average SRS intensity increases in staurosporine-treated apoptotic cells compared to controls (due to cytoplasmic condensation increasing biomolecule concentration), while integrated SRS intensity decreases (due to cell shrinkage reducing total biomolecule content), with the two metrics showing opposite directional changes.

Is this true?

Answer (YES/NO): NO